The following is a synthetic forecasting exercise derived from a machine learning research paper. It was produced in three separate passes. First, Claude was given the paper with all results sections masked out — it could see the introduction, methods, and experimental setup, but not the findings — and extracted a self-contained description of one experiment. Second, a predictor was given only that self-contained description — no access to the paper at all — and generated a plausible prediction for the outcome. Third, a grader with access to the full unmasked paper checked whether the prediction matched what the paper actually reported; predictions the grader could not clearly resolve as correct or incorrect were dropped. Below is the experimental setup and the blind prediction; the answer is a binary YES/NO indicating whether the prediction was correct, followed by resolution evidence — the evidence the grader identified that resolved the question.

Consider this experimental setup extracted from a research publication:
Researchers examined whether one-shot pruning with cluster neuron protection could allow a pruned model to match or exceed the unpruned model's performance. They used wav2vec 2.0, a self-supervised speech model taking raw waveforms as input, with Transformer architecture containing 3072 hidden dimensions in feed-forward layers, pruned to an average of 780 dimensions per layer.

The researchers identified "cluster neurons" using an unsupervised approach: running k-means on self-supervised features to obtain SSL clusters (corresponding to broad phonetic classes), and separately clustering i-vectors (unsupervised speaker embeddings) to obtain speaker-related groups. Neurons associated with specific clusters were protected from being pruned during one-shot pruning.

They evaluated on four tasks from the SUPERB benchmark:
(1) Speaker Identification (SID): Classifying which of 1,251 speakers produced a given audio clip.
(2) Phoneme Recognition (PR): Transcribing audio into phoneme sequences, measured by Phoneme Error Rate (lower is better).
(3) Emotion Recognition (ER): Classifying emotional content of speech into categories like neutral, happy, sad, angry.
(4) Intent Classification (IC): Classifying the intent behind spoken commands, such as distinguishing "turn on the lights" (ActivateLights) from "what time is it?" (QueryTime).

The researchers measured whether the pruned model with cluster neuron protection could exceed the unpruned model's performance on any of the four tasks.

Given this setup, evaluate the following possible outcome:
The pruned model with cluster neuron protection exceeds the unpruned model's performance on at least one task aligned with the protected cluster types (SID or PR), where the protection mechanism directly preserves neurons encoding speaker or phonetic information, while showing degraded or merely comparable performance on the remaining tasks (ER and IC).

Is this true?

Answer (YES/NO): NO